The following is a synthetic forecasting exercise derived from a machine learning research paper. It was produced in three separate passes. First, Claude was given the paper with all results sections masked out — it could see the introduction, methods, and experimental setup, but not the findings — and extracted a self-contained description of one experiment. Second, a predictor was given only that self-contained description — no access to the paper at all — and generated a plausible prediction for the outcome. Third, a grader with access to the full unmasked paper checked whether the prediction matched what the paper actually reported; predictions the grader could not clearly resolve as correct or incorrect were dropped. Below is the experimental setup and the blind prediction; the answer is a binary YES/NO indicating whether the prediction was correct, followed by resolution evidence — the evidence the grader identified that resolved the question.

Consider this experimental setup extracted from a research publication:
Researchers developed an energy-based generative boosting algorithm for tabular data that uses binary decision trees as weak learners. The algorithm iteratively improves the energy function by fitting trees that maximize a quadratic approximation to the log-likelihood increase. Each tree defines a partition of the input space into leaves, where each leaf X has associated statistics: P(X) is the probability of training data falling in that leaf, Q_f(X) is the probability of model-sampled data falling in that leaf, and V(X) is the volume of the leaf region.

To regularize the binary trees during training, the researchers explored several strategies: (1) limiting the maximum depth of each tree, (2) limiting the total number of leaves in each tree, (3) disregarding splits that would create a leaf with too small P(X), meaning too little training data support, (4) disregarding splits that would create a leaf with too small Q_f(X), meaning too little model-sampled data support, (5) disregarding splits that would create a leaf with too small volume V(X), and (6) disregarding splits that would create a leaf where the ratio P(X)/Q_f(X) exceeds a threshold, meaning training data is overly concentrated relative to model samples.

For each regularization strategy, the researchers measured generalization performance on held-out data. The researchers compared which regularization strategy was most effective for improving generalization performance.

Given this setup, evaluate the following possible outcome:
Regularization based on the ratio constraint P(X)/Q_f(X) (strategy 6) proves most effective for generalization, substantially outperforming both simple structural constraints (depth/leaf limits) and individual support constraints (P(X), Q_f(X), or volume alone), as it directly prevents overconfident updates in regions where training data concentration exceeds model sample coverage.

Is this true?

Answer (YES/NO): YES